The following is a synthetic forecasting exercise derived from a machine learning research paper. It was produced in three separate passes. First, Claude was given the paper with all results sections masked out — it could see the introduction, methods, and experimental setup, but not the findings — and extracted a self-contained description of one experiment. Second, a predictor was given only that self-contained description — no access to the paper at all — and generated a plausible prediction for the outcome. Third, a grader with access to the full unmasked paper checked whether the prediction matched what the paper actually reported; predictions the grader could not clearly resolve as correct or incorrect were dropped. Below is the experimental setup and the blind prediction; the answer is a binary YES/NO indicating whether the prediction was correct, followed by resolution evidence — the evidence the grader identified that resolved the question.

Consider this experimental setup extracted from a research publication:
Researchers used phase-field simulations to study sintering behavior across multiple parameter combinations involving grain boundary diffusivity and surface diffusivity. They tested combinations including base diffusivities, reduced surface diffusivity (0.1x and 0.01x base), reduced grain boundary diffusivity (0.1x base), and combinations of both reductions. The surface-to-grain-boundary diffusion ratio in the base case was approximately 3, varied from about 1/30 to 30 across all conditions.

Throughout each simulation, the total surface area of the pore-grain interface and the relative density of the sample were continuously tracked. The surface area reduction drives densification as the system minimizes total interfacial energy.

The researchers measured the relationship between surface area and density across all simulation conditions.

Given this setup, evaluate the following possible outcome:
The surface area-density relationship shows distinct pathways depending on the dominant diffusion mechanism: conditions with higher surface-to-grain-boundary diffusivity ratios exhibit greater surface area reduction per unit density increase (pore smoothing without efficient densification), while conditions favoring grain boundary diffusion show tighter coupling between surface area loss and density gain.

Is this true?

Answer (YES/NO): NO